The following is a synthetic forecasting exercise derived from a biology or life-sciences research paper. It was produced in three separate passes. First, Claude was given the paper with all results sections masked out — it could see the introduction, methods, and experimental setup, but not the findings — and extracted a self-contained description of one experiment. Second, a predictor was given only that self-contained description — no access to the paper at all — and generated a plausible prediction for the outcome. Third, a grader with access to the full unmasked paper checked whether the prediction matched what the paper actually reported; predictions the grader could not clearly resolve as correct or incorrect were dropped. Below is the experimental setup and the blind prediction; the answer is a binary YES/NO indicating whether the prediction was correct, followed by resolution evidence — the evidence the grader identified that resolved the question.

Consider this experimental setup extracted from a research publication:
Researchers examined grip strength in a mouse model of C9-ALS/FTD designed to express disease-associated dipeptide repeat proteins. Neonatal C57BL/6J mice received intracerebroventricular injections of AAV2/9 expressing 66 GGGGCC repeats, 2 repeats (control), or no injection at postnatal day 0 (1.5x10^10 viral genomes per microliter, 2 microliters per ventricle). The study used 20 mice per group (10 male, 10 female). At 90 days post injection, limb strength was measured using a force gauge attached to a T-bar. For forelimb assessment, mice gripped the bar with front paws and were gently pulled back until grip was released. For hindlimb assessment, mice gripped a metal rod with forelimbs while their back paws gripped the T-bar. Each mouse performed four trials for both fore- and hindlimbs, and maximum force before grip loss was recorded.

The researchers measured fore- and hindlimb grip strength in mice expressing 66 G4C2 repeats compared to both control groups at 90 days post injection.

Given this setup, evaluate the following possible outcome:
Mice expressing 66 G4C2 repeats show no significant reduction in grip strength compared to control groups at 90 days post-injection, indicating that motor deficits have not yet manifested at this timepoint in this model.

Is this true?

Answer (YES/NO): YES